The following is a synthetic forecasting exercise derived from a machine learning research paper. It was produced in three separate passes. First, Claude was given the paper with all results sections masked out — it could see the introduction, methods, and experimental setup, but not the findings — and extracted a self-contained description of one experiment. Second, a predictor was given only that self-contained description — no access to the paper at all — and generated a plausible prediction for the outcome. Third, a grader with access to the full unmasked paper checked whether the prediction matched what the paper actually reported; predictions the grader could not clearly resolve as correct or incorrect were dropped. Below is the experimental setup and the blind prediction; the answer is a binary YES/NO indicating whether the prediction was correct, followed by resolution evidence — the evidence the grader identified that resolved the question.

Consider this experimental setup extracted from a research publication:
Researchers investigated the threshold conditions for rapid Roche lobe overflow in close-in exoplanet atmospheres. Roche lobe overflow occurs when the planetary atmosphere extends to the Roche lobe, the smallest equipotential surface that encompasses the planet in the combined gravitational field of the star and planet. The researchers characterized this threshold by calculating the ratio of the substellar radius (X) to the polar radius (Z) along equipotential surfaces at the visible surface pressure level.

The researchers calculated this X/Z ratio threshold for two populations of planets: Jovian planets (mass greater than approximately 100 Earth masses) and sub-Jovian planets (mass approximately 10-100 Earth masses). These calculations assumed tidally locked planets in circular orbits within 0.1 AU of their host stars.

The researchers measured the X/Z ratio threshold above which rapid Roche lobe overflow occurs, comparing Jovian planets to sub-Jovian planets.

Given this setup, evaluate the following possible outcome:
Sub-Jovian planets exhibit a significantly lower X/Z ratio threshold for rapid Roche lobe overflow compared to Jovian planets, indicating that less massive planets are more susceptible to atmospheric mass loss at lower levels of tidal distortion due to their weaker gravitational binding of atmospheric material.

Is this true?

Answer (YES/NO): YES